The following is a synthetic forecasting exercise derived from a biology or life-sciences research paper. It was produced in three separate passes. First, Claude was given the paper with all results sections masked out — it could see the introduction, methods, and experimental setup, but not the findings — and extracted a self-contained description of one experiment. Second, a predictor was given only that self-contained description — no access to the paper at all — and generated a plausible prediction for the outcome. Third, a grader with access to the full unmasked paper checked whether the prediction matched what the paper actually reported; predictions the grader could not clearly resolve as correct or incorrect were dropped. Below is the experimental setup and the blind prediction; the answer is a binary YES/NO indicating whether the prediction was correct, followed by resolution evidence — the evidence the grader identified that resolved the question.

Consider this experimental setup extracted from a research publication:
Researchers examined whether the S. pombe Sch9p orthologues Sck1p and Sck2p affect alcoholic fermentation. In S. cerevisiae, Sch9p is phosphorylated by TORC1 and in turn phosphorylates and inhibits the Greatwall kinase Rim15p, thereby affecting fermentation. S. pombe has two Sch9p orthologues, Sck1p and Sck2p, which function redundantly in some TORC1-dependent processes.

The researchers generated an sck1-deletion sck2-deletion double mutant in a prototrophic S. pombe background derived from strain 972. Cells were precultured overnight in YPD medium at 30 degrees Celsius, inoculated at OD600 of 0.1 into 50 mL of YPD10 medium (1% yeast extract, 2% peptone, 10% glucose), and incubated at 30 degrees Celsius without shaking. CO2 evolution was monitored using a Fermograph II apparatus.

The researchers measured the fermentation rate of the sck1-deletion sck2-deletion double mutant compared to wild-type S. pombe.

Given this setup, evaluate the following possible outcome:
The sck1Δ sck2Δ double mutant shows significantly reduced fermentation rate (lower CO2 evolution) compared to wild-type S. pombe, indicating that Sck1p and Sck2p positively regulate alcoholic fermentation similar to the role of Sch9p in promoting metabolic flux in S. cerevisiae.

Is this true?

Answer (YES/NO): YES